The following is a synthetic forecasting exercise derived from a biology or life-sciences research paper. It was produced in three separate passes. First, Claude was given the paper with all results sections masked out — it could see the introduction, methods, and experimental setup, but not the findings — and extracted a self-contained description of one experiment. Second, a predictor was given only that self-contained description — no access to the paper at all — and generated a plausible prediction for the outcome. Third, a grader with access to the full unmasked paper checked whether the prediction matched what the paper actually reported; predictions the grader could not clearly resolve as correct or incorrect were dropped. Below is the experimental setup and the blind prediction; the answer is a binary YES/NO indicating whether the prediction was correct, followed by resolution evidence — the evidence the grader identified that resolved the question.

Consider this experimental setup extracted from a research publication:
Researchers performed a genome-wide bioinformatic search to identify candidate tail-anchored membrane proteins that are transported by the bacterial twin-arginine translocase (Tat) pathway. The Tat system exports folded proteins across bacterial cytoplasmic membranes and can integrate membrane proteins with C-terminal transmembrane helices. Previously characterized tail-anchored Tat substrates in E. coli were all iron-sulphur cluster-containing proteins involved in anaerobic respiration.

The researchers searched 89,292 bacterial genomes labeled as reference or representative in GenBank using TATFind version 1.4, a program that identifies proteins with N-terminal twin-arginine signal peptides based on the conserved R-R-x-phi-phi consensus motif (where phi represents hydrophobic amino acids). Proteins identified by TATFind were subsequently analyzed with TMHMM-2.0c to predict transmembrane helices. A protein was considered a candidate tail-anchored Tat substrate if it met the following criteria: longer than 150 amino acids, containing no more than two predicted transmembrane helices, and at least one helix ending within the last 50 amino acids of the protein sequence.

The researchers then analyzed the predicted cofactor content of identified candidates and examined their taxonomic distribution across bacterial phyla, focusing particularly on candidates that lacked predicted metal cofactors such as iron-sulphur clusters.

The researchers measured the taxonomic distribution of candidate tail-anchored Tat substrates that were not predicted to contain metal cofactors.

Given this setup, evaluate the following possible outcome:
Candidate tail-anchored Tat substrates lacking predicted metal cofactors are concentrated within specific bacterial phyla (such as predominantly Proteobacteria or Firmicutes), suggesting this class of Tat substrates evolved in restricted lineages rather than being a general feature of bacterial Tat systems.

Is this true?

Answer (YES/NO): YES